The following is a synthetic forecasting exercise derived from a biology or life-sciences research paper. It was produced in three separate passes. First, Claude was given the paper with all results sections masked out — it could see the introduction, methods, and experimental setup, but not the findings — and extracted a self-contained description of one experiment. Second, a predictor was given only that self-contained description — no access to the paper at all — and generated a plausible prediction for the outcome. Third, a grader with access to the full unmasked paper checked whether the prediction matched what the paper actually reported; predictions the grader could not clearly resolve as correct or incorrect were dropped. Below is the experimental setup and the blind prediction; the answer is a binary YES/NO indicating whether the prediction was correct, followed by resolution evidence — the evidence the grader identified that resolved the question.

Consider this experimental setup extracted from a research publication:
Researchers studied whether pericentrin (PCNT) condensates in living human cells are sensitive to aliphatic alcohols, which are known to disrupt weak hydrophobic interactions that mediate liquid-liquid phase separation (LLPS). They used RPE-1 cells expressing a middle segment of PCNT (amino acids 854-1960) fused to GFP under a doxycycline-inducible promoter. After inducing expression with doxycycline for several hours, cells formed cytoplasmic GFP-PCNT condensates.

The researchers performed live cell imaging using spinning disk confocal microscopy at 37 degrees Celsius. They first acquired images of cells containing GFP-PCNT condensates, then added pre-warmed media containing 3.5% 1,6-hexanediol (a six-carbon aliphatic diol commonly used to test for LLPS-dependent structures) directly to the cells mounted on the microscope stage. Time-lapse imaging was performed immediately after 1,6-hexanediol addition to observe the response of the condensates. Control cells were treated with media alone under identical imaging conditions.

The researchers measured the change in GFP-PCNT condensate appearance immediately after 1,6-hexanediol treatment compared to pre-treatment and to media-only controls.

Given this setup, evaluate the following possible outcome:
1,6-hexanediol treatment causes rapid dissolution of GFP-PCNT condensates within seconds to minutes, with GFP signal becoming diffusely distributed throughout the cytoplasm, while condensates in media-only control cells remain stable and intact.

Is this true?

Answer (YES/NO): YES